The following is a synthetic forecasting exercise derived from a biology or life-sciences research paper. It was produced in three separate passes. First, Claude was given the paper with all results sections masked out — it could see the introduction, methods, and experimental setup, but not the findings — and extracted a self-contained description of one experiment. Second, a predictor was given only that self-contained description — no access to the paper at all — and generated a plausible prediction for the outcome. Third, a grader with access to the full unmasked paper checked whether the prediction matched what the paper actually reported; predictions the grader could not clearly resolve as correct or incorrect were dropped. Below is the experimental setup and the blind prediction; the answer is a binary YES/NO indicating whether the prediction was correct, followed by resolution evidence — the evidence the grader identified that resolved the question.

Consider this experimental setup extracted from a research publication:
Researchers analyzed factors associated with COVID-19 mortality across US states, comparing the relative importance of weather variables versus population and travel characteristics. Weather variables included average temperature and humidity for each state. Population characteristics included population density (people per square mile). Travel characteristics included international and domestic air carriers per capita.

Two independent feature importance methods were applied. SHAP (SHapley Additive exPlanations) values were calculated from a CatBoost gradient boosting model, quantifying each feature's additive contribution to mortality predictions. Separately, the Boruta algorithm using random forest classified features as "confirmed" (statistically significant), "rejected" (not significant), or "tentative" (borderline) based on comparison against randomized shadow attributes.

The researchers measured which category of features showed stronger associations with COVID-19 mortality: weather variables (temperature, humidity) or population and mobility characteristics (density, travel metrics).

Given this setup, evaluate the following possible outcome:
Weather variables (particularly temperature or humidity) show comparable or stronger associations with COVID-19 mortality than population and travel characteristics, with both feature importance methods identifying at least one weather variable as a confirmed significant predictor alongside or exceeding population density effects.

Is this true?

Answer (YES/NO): NO